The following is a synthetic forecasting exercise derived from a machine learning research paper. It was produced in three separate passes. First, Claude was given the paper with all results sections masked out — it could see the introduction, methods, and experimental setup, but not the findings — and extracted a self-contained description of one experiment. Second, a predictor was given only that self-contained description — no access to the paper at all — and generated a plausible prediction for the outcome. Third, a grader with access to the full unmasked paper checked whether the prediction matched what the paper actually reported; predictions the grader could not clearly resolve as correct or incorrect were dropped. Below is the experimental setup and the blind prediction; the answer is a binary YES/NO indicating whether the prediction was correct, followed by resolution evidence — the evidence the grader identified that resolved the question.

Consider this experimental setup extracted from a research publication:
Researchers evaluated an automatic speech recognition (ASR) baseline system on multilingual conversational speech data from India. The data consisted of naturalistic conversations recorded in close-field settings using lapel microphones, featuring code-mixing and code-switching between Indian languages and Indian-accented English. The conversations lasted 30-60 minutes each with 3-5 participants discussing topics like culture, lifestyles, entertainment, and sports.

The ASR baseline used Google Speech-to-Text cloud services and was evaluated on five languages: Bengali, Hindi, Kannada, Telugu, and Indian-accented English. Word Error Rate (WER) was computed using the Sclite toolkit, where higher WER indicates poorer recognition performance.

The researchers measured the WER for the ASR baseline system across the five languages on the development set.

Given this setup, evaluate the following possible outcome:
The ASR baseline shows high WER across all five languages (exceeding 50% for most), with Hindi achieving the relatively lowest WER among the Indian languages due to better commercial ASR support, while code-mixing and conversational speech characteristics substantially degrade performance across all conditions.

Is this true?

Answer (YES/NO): YES